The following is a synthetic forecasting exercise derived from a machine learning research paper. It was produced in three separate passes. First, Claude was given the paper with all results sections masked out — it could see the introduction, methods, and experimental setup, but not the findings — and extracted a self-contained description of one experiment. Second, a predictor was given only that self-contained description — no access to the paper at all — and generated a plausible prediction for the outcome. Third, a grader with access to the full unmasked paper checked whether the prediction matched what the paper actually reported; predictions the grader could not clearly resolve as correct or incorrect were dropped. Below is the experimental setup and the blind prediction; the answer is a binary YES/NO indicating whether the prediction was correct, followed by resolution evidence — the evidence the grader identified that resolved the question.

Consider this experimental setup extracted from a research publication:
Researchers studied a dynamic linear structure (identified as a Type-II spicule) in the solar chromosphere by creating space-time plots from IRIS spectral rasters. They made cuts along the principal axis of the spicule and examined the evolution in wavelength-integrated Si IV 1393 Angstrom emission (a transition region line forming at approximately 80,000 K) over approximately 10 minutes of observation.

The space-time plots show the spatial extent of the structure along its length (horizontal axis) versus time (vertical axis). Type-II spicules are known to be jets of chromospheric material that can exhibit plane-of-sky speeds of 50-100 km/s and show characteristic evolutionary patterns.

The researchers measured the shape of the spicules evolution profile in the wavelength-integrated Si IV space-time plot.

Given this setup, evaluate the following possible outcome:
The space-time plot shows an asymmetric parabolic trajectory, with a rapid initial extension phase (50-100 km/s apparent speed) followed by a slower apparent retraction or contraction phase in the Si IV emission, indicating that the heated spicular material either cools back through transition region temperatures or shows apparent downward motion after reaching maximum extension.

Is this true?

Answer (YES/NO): NO